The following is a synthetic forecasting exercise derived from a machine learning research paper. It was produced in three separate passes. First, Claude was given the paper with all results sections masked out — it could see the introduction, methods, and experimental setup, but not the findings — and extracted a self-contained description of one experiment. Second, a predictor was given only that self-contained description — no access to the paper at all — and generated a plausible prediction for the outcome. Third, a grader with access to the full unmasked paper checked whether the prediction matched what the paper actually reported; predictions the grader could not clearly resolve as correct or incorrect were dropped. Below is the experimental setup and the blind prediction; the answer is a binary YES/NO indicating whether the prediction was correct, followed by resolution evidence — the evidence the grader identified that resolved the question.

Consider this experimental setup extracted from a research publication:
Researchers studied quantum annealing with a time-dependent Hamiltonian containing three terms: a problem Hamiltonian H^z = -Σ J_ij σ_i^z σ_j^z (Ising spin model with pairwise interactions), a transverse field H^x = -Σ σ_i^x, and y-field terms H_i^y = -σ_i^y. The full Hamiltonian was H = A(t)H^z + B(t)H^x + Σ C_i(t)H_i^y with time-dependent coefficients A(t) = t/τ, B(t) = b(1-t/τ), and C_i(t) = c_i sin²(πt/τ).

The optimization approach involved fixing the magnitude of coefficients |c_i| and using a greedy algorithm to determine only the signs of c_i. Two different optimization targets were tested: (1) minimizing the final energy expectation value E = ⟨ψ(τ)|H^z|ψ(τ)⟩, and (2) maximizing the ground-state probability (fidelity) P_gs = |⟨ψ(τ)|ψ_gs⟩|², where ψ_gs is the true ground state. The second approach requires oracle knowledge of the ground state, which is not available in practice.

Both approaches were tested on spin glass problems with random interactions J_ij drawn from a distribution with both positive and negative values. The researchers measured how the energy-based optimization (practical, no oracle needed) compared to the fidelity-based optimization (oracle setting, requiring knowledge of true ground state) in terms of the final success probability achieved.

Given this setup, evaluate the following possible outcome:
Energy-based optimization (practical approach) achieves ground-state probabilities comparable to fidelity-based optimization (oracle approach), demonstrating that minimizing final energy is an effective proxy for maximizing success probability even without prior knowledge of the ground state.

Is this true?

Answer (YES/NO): NO